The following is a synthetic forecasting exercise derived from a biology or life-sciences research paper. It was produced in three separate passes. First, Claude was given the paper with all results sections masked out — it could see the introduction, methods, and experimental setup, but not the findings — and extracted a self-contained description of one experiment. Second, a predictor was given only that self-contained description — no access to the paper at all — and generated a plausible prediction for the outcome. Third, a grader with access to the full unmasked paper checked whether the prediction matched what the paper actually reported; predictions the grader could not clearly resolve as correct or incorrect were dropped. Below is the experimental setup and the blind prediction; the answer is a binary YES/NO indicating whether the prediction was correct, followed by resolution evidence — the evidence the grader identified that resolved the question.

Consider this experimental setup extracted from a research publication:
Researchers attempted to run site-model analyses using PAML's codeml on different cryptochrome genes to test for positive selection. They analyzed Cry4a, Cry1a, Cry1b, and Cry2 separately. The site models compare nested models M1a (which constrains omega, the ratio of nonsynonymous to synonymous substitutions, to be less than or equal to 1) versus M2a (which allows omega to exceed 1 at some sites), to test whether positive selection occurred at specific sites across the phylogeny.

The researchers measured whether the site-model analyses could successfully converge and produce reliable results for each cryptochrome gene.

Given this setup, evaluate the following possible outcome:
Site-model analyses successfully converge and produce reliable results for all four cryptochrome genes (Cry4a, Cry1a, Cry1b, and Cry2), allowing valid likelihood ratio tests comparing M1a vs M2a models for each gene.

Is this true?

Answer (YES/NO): NO